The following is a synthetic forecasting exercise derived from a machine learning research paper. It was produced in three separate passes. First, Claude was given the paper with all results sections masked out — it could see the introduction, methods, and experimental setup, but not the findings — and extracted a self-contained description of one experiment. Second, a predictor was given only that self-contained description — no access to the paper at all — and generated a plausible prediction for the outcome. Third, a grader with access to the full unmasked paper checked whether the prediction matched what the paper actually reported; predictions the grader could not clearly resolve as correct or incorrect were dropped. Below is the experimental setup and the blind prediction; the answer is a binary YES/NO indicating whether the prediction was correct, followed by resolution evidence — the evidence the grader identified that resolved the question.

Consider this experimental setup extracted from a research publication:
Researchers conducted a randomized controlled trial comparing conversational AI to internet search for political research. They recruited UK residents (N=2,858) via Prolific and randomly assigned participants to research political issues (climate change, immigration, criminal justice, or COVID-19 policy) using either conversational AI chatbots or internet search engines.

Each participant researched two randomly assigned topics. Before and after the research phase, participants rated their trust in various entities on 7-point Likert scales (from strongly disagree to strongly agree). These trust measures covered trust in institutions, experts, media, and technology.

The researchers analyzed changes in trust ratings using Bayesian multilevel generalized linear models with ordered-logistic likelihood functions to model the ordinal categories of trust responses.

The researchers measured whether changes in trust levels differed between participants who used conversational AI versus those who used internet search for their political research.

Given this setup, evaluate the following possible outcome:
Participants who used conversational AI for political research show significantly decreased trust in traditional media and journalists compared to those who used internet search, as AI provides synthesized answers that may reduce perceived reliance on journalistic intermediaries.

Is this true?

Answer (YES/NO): NO